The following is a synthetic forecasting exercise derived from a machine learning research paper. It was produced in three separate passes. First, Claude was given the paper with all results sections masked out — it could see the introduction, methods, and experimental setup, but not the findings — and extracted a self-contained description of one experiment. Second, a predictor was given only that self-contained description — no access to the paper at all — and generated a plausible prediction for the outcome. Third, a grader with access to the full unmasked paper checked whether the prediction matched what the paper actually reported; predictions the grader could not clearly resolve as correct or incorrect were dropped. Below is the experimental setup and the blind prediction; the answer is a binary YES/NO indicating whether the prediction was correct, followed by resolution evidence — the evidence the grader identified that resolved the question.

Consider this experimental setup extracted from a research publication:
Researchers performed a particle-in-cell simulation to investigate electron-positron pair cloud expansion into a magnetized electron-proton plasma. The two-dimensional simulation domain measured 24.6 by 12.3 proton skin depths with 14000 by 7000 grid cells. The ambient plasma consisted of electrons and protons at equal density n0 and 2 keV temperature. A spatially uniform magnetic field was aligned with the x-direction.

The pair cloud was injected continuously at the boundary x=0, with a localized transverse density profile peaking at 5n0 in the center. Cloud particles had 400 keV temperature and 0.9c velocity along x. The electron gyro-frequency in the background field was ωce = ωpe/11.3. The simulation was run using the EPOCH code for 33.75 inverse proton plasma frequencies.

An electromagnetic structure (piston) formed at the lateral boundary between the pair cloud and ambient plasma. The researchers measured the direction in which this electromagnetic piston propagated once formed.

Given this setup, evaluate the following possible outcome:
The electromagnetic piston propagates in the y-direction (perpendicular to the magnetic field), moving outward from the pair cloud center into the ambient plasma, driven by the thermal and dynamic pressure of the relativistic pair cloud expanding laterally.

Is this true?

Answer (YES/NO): YES